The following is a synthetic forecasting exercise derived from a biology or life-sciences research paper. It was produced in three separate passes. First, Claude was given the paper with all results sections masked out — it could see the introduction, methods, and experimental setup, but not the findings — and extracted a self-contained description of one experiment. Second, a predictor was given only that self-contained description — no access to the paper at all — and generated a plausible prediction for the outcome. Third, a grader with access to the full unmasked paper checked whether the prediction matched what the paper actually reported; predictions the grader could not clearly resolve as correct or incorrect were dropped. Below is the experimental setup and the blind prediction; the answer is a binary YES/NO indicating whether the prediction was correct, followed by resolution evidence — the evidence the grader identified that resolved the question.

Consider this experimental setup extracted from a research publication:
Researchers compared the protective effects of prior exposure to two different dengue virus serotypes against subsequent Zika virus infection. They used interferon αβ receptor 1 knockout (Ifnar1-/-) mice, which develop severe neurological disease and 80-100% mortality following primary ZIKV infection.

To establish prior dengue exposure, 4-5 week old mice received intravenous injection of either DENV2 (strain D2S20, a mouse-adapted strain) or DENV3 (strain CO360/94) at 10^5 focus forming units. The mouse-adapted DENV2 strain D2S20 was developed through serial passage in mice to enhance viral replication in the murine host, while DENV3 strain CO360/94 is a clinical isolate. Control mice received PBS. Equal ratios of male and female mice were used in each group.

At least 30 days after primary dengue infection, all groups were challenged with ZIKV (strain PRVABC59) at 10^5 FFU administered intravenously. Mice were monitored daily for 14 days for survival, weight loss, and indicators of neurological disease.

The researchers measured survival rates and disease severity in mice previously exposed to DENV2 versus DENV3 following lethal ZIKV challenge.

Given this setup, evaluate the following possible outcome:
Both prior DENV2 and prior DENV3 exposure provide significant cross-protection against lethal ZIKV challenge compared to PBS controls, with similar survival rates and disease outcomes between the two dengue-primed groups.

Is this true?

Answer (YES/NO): NO